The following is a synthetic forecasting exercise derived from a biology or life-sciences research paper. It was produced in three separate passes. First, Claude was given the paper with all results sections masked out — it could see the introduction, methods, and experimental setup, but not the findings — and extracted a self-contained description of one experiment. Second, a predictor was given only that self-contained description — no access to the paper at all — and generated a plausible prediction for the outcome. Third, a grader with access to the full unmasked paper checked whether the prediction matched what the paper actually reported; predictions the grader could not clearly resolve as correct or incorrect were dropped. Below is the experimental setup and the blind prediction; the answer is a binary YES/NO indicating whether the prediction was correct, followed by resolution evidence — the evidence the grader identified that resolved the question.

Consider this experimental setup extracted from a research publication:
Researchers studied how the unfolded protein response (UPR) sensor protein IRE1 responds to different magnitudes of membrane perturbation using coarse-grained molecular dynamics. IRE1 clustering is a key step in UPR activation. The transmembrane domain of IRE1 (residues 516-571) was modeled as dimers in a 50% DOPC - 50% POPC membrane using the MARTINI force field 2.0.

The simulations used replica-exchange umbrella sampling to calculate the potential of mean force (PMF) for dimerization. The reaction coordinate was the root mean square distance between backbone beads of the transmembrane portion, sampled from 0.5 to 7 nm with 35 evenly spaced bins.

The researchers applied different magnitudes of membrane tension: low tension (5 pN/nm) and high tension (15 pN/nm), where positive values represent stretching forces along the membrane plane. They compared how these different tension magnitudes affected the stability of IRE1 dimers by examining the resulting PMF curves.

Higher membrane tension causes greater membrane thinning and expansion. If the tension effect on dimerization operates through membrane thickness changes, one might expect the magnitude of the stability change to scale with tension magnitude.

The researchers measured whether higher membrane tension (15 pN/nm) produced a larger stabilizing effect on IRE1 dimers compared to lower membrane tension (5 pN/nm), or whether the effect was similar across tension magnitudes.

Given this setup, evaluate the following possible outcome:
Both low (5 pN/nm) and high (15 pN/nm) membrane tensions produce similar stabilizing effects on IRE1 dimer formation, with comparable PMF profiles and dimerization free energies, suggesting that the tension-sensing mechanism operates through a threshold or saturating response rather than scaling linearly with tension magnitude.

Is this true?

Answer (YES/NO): NO